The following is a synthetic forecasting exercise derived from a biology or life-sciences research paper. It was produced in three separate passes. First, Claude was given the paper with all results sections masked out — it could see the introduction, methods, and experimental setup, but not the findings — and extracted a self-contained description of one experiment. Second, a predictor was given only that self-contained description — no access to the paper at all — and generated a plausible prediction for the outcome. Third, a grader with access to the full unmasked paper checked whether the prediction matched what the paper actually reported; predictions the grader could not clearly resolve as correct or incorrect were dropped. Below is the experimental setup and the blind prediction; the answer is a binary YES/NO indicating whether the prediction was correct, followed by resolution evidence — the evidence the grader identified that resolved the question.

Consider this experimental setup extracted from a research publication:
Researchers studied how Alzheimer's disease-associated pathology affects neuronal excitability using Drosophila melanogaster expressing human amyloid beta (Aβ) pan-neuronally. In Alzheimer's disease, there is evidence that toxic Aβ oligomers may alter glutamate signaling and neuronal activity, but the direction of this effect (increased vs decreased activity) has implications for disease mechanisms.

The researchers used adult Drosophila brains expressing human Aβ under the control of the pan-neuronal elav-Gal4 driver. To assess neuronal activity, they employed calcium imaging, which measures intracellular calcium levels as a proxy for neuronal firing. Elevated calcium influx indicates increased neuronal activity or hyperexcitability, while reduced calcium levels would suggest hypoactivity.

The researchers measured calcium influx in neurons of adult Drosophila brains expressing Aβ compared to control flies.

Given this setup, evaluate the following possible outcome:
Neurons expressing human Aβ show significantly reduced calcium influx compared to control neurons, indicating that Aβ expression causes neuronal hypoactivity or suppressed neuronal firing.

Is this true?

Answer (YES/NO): NO